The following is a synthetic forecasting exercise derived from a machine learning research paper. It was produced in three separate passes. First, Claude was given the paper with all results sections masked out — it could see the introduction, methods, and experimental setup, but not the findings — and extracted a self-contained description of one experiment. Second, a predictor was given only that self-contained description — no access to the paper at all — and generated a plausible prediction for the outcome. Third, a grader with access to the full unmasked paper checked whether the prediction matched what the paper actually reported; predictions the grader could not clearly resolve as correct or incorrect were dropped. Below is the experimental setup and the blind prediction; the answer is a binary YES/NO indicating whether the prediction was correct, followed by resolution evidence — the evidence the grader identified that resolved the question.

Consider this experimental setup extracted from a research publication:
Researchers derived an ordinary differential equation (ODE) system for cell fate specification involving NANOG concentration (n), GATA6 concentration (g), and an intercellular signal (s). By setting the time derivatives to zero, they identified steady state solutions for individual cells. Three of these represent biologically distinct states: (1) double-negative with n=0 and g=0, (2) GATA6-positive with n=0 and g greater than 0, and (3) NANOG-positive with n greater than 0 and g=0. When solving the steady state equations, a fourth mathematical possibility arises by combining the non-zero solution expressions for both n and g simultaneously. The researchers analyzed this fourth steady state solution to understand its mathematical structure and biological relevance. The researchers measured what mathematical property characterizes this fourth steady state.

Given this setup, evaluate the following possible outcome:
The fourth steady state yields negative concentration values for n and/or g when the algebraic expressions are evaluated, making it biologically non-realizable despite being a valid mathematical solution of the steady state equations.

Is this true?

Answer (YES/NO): NO